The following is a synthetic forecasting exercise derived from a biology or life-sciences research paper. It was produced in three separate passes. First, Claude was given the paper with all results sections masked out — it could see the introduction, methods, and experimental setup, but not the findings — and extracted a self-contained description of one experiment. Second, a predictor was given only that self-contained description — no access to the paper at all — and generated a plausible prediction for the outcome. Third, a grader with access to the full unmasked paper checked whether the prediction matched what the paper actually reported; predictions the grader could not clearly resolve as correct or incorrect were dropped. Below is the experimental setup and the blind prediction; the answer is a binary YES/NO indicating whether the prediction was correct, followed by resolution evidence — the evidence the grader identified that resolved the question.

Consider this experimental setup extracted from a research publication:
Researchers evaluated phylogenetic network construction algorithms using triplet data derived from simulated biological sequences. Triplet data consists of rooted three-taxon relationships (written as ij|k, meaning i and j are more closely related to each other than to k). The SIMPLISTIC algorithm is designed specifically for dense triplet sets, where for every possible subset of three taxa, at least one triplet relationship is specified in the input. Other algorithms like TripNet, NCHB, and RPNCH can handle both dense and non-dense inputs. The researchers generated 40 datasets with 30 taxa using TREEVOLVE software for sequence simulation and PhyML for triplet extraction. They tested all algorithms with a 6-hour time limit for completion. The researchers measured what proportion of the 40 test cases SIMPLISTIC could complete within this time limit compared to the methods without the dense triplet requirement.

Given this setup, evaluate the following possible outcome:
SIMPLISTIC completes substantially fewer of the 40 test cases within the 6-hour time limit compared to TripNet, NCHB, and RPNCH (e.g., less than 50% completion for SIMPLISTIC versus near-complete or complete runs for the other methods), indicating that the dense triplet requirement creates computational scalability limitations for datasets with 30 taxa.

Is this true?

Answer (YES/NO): YES